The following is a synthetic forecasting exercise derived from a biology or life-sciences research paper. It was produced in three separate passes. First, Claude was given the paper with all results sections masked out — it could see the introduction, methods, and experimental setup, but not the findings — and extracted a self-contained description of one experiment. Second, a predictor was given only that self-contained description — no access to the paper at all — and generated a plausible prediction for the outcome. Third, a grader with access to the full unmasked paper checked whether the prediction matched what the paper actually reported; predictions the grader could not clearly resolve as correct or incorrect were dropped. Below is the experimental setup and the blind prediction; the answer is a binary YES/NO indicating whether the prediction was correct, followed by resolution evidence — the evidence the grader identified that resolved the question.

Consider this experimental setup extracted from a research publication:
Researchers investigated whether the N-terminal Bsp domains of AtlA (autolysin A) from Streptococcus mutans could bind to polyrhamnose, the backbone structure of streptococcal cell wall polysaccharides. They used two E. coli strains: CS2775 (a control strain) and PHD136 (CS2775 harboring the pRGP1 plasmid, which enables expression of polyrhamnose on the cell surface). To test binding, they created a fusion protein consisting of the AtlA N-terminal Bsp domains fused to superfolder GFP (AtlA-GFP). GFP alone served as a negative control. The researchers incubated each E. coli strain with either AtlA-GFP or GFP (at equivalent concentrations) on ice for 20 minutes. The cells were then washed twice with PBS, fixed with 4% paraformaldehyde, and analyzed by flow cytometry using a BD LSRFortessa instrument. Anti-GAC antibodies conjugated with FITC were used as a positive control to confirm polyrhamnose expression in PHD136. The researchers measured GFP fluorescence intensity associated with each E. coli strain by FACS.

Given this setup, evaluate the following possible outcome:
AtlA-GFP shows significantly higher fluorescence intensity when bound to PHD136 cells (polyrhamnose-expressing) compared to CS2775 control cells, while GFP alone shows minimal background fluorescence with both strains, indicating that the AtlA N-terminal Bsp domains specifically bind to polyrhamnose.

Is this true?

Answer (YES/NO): YES